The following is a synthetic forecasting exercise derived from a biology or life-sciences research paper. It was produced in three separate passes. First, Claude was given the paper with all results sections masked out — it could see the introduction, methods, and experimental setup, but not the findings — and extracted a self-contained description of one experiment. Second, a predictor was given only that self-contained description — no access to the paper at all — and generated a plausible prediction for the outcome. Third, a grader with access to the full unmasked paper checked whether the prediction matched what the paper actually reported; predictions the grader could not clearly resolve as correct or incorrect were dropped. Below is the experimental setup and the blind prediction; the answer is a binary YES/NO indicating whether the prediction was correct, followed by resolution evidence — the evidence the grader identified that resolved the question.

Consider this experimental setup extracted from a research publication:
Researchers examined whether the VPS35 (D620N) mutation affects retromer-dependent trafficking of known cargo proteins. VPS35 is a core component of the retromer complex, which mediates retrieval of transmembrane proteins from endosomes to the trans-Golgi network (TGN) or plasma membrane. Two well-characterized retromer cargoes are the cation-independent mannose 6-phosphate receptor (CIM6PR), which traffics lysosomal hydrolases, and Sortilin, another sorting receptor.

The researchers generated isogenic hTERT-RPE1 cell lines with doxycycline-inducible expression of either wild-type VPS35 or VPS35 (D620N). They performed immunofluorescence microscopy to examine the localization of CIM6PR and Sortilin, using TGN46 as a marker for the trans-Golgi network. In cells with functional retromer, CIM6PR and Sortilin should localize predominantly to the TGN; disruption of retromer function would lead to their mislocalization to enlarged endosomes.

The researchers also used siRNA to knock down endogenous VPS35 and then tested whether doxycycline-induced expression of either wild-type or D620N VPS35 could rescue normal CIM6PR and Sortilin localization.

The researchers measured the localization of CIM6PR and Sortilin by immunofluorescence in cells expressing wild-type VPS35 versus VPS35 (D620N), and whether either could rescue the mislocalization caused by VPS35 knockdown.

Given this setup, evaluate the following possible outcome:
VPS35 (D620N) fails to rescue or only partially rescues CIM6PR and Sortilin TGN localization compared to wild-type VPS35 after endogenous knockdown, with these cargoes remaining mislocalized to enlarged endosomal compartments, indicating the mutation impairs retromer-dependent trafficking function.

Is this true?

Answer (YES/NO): NO